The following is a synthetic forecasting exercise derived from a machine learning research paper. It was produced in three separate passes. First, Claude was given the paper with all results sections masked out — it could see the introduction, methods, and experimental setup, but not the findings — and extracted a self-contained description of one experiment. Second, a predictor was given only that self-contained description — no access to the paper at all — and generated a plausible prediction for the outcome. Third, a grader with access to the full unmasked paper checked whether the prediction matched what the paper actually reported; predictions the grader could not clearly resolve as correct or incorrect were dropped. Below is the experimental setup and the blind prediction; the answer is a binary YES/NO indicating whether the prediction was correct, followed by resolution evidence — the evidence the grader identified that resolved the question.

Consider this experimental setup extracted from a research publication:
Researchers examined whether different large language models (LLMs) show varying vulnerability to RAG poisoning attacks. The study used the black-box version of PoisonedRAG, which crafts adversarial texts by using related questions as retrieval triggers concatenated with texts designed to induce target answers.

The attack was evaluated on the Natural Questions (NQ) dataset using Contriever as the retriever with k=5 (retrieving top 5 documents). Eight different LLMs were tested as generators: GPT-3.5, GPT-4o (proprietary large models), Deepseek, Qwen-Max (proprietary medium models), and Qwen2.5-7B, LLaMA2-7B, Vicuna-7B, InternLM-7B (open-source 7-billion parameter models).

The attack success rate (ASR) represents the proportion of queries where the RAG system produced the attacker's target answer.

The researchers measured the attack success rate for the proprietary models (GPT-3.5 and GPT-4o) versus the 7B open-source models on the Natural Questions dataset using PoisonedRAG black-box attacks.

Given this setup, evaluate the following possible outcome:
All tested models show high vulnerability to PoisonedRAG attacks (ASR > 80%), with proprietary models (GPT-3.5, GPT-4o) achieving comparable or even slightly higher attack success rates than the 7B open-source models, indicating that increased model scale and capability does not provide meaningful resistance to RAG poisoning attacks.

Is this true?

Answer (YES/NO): NO